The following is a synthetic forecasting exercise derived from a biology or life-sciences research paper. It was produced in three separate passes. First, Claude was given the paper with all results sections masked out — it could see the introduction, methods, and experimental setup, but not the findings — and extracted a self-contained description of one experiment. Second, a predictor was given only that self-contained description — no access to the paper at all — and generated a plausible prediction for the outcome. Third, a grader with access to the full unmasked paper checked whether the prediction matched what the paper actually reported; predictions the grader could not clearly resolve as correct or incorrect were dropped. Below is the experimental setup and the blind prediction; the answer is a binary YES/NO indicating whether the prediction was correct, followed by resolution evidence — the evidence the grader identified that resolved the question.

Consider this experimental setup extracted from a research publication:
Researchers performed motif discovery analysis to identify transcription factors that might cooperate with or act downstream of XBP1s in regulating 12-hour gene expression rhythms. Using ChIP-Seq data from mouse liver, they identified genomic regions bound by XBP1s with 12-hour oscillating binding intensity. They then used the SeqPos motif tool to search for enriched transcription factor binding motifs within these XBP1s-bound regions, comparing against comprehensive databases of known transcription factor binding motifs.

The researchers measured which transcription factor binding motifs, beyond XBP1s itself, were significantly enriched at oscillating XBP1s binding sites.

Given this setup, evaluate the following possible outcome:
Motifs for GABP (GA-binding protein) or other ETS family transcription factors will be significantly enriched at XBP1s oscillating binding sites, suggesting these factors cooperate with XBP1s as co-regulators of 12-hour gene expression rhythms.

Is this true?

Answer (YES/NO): YES